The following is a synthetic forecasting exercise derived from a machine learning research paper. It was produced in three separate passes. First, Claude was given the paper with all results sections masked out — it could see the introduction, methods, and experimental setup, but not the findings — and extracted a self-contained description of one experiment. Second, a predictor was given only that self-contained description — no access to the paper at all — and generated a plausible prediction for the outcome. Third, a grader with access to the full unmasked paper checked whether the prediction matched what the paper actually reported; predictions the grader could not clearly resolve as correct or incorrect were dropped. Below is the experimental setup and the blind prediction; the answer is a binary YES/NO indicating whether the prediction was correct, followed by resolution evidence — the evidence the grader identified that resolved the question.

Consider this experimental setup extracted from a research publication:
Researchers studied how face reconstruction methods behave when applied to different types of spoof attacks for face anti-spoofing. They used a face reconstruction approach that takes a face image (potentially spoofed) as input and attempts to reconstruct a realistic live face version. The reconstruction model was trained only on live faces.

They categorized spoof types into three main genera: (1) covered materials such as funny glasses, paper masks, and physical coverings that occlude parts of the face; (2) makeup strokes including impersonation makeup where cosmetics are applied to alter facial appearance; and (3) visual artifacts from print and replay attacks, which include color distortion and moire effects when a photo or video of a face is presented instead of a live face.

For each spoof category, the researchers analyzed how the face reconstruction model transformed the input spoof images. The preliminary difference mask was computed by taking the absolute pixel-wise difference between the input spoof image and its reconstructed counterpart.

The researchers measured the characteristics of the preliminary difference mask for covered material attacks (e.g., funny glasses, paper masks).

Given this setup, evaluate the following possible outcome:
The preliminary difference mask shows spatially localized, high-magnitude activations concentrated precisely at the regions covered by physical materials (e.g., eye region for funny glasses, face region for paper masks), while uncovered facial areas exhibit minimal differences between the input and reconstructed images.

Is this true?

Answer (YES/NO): NO